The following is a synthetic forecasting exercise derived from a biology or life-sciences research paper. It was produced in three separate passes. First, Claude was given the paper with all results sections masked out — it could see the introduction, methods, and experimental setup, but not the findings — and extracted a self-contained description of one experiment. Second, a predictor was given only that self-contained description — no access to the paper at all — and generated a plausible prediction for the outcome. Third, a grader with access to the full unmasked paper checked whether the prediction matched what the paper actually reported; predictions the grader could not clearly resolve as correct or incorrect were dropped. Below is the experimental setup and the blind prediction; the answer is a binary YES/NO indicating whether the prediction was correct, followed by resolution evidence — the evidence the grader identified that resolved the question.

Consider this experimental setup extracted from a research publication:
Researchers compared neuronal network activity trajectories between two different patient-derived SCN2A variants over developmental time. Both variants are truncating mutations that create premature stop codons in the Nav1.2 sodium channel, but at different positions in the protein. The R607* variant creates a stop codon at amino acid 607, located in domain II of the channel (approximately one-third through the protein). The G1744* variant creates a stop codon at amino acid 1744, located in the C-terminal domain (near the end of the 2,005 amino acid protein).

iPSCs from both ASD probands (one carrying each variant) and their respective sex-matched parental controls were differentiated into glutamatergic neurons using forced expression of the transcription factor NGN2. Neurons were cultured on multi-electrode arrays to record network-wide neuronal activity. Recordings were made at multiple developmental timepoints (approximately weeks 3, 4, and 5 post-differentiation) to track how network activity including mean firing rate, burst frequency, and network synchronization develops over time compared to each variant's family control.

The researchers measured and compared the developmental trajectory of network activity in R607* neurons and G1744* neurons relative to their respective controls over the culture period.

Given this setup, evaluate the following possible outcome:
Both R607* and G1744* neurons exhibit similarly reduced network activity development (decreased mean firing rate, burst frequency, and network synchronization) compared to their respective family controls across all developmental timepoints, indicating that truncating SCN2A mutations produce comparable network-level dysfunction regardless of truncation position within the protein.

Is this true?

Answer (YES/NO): NO